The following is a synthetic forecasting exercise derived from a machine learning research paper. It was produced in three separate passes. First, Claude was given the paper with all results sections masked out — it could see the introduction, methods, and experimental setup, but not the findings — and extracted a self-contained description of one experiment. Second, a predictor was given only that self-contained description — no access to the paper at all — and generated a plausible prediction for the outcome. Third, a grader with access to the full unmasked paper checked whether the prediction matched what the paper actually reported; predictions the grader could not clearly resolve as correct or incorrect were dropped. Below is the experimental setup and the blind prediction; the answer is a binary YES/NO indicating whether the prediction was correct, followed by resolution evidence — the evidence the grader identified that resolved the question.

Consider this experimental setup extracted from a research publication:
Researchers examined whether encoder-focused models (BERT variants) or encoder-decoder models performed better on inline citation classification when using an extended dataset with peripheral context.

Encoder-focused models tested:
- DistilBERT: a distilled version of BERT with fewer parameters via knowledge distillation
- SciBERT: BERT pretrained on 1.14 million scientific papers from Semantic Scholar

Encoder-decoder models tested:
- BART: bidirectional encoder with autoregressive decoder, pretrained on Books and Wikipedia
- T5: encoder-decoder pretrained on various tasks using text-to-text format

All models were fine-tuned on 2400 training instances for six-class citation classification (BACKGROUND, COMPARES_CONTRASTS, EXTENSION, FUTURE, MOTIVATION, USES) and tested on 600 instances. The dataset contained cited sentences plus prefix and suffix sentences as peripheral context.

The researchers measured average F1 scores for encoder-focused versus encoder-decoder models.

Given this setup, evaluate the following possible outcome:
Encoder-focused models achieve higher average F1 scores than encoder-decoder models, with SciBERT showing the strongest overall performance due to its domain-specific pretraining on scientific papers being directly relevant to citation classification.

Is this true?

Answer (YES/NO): YES